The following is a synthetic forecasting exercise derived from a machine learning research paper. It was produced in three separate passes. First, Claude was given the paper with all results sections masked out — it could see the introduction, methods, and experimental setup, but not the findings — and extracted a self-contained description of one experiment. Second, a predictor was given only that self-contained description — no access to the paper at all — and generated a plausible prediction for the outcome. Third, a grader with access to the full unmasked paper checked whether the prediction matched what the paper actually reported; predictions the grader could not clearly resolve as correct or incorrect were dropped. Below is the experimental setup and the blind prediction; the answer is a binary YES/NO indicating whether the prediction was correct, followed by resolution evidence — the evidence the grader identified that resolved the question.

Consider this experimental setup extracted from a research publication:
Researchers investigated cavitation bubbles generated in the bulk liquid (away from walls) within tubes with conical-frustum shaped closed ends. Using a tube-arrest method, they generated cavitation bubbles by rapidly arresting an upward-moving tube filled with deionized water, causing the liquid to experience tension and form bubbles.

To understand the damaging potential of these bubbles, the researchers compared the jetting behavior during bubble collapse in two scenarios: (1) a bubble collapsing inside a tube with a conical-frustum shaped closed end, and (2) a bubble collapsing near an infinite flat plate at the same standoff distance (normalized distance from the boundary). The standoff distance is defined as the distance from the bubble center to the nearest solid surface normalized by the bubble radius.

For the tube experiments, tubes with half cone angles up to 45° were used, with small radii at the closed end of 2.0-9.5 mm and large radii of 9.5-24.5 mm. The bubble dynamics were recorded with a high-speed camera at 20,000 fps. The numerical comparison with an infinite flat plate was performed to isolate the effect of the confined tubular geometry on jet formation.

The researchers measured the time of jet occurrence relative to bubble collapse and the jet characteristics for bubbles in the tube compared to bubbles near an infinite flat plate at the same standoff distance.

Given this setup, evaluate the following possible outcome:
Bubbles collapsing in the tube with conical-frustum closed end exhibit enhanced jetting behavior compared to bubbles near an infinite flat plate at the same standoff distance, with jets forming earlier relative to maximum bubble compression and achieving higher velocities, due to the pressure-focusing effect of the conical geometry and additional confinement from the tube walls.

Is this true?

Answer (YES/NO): NO